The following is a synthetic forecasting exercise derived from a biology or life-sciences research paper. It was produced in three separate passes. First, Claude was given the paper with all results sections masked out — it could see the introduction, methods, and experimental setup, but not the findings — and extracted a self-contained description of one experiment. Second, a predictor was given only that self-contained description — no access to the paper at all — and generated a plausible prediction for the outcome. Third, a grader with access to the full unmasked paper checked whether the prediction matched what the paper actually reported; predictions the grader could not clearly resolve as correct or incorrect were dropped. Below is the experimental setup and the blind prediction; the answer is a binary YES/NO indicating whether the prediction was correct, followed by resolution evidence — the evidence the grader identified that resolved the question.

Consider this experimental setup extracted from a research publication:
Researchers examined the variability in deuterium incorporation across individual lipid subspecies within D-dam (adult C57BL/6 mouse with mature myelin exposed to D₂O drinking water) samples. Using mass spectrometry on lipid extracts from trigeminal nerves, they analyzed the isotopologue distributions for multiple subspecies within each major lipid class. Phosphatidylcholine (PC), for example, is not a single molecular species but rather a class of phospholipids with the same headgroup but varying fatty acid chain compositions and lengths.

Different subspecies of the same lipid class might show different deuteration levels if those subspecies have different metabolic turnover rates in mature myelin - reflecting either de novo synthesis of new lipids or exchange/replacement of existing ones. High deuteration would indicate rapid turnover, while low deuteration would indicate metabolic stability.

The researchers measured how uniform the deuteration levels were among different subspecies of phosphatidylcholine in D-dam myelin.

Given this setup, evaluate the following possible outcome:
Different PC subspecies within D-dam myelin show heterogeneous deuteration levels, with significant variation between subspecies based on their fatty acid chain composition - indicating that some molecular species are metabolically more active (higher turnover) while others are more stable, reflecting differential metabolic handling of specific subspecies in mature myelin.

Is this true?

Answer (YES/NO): YES